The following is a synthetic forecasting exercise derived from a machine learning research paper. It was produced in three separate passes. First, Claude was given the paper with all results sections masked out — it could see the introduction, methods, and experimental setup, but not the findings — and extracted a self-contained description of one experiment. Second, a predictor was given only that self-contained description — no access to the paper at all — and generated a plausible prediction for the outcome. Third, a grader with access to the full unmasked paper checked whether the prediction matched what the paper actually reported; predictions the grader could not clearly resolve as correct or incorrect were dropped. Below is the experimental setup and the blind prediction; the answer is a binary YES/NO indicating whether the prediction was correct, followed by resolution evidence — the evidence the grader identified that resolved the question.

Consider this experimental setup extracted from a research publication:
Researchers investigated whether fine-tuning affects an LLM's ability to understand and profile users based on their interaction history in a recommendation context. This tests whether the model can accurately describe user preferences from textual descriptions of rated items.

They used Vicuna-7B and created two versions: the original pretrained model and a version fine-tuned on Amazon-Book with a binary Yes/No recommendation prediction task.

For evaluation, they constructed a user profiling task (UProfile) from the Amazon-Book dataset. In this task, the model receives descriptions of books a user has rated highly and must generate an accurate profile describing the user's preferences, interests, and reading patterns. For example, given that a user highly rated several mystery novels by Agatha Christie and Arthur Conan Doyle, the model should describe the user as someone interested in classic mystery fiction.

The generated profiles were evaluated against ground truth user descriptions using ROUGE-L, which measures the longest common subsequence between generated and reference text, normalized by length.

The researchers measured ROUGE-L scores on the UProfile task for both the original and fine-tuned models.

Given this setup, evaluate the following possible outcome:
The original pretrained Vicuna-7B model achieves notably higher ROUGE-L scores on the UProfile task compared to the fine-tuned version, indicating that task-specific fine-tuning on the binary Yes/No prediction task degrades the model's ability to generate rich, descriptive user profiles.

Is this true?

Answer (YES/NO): YES